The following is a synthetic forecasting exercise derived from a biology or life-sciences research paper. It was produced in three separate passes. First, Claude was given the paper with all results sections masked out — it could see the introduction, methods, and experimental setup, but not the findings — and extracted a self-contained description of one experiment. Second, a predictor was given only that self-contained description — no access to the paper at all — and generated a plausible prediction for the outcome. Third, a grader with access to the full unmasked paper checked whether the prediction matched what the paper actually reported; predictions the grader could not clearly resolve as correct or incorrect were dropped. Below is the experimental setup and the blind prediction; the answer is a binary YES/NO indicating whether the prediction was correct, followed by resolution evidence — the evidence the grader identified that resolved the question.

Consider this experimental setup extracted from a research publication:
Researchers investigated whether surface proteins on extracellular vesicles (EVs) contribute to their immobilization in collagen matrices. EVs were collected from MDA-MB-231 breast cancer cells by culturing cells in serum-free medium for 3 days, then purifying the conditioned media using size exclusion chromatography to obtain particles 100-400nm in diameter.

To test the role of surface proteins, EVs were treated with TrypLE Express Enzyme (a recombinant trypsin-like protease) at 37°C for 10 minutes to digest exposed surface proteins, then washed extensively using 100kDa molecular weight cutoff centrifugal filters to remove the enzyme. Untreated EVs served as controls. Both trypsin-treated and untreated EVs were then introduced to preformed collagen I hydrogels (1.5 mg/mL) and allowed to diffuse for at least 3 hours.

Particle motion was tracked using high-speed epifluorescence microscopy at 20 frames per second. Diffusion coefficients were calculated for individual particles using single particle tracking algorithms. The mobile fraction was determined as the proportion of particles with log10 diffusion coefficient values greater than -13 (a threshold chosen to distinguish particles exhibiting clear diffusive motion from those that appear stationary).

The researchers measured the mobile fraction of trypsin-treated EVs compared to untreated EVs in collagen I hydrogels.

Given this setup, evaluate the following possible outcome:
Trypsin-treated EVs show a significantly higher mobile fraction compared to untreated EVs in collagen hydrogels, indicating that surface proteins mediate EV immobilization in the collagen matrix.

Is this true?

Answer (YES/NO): YES